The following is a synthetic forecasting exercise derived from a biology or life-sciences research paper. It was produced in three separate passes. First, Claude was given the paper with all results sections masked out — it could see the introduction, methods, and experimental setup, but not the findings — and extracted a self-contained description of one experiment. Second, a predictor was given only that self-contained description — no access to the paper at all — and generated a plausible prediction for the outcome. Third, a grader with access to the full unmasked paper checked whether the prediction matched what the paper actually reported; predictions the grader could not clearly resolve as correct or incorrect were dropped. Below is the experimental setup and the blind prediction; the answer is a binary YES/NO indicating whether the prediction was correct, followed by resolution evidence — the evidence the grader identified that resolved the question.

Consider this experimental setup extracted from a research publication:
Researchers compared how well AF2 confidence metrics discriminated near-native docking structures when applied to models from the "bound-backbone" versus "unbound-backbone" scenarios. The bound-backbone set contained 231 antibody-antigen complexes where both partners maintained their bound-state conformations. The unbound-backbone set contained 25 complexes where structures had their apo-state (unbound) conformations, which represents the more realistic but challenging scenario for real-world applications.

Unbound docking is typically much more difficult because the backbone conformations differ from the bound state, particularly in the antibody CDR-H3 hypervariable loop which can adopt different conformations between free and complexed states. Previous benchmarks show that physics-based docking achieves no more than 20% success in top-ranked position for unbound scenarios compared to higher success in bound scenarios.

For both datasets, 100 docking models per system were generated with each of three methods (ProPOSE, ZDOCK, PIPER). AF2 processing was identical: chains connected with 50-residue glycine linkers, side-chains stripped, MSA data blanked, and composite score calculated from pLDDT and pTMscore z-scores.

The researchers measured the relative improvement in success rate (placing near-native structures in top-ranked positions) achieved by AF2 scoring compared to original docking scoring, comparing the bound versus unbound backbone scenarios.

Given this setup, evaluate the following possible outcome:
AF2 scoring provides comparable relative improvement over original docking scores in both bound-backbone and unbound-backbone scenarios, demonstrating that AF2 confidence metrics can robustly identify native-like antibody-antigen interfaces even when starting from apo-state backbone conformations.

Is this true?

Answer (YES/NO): NO